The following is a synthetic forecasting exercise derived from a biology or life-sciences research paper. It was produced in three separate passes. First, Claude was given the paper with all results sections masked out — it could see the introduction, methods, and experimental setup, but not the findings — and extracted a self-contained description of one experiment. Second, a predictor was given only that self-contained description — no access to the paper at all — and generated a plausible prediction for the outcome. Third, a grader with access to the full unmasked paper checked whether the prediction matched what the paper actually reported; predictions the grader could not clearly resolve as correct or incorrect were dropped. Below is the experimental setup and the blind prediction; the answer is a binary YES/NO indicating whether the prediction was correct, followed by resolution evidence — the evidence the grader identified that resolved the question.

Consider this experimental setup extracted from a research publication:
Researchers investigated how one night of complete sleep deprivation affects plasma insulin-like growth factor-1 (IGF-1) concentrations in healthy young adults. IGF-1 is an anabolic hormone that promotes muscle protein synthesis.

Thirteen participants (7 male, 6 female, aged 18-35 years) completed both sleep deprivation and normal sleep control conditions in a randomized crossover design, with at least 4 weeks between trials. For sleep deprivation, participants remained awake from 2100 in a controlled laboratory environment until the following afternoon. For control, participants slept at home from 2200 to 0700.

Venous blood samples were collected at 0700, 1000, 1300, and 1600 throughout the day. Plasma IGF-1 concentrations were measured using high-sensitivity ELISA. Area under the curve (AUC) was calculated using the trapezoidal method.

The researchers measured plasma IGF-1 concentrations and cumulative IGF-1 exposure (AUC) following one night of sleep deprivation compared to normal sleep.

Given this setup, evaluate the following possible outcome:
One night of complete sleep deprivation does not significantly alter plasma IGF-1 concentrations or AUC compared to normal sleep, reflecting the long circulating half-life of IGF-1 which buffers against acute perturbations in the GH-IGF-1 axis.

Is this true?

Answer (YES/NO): YES